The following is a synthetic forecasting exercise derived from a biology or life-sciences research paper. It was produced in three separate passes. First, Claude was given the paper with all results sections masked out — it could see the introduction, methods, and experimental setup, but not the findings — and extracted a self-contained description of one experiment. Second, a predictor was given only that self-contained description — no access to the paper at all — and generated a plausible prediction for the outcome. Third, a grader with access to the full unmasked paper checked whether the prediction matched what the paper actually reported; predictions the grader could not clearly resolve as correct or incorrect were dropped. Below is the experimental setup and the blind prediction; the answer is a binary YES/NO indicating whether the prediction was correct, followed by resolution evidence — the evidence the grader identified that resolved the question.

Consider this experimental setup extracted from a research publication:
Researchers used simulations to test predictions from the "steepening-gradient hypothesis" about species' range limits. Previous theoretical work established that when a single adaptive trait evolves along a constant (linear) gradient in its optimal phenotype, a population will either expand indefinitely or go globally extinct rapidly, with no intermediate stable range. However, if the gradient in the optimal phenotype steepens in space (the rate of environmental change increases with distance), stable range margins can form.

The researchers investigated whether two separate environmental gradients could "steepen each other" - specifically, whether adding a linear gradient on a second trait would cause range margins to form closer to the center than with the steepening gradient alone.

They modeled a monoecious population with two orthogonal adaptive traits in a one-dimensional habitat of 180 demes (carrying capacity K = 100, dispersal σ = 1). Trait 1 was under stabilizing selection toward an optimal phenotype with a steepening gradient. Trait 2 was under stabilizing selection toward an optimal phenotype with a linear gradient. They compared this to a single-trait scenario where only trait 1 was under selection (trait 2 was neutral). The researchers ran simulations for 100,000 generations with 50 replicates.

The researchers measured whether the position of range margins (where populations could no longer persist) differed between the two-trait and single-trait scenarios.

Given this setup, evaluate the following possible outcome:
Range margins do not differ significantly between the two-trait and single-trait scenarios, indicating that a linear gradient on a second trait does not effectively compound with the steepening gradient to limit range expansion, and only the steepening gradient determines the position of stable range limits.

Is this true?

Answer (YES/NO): NO